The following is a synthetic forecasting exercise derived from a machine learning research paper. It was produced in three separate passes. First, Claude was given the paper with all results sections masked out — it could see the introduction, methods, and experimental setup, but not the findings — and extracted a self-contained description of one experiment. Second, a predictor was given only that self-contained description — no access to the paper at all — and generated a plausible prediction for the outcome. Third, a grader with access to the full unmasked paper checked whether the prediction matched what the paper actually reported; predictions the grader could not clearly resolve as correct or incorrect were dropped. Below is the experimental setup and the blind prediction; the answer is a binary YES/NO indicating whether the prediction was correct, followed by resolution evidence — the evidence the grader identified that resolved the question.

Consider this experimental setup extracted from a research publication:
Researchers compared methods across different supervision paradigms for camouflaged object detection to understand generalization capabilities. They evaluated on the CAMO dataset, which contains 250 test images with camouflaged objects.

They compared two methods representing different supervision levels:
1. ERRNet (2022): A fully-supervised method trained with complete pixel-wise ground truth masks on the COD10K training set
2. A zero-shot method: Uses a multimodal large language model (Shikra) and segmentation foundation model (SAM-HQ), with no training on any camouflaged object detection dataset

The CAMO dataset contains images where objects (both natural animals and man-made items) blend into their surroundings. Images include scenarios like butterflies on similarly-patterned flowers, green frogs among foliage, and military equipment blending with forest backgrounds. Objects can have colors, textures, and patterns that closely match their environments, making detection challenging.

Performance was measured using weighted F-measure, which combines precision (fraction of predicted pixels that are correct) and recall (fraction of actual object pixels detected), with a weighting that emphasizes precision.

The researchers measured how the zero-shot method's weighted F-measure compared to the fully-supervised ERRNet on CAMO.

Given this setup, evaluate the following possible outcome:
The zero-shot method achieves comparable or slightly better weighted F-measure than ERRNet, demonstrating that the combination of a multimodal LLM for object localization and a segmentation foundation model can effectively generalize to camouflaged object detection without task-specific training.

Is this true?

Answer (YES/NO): YES